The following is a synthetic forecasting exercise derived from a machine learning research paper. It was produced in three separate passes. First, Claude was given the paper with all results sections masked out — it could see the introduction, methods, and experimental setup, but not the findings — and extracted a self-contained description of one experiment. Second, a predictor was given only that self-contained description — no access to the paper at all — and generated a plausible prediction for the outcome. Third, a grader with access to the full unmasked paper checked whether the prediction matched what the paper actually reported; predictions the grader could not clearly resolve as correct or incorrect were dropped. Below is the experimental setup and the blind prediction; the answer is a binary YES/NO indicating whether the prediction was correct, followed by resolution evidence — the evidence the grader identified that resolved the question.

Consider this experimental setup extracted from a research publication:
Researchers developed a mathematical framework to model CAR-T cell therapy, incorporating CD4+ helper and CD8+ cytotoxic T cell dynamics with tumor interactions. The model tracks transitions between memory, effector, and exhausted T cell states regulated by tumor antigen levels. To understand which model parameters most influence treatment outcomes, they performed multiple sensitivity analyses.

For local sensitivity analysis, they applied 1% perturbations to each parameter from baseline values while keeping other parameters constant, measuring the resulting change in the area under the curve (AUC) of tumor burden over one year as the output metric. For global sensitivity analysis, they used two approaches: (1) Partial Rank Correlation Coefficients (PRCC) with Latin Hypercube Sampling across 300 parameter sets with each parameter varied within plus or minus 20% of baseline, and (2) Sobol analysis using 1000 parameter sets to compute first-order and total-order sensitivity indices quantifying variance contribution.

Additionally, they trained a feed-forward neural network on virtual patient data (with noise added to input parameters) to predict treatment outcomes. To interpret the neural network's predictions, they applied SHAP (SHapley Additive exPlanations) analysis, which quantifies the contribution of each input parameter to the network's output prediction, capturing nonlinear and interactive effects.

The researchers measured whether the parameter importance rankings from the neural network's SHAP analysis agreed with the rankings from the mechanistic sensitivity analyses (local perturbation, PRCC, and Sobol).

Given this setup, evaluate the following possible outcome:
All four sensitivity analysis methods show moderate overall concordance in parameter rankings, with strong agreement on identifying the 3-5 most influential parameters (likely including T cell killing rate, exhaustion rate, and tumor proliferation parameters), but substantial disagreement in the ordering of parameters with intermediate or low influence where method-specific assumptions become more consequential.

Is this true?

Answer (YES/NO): NO